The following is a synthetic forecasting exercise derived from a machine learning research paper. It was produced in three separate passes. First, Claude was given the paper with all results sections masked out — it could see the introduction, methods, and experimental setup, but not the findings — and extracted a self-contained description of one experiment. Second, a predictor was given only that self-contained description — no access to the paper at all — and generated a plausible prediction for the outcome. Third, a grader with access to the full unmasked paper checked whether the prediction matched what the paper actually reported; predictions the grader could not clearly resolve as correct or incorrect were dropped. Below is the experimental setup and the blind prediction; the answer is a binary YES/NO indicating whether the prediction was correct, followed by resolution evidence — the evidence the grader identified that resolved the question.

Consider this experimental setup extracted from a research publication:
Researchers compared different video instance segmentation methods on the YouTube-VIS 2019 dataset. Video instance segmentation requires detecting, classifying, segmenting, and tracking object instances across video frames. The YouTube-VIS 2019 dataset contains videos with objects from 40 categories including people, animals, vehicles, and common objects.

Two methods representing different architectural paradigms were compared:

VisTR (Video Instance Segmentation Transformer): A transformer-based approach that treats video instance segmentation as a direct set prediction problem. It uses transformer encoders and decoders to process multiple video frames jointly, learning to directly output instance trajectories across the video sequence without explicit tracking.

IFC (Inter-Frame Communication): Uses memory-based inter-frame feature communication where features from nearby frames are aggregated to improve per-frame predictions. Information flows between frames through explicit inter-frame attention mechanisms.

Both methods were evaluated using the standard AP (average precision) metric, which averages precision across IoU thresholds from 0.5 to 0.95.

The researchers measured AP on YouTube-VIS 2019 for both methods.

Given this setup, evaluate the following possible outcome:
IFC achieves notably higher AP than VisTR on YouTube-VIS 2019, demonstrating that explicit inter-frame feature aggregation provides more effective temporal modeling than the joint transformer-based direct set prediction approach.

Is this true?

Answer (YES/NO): YES